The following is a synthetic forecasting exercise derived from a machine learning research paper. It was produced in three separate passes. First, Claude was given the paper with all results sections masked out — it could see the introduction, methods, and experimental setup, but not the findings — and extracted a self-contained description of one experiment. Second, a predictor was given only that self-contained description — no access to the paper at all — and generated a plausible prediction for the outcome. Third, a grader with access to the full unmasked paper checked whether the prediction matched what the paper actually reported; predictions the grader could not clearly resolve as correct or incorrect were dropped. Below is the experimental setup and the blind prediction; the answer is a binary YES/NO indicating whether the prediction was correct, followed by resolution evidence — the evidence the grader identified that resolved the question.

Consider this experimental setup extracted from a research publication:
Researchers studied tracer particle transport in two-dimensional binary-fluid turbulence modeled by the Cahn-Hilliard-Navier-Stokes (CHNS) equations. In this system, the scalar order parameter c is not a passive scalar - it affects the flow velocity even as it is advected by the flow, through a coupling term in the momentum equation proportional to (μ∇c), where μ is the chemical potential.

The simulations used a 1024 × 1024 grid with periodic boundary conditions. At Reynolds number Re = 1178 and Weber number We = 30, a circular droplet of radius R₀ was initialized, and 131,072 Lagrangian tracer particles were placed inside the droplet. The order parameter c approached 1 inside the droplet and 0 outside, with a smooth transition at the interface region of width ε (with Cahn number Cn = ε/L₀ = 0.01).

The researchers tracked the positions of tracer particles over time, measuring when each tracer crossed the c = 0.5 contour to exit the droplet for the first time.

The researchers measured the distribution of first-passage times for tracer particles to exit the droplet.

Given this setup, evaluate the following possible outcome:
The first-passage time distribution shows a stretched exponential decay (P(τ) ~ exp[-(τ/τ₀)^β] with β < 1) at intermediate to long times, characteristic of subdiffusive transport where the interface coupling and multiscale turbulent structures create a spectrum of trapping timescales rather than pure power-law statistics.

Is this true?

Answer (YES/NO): NO